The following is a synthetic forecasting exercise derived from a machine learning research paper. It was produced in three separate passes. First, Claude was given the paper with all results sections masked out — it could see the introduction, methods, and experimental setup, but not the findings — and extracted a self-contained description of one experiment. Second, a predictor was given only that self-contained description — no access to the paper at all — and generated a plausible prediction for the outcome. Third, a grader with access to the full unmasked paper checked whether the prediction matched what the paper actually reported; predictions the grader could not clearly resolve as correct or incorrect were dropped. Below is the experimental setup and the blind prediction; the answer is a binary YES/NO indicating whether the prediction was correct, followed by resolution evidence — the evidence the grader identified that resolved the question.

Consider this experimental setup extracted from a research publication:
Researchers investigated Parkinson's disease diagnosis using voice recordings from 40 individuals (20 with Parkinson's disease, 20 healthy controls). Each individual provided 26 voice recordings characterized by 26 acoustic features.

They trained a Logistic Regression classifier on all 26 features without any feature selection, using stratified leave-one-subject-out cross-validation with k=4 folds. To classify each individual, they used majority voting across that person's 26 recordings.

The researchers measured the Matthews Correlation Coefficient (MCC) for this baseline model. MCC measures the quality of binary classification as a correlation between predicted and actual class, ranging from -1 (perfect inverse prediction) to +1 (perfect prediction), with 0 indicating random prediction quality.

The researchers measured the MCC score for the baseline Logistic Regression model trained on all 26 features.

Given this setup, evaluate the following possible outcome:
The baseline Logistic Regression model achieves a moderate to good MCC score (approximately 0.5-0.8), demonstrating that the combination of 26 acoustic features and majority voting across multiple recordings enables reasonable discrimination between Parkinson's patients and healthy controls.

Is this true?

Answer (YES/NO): NO